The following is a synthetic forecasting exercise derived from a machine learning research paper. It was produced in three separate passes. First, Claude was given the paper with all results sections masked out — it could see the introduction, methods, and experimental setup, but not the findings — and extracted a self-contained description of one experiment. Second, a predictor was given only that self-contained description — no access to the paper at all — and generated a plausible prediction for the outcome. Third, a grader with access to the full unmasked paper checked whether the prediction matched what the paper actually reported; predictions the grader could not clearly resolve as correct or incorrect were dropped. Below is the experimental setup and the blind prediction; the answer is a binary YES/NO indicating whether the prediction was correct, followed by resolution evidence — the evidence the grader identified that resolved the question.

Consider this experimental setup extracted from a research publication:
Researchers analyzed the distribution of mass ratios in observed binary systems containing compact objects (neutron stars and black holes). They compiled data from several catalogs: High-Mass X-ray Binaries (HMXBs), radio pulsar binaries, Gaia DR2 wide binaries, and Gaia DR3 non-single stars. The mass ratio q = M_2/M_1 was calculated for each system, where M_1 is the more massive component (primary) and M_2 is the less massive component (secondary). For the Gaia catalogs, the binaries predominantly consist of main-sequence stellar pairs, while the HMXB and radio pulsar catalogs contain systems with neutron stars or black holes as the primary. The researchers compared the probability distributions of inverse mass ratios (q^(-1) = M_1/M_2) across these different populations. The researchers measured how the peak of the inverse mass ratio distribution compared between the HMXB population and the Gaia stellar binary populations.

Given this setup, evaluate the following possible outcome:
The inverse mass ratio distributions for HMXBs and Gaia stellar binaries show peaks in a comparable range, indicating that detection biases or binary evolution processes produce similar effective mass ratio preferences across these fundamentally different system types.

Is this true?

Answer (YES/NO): NO